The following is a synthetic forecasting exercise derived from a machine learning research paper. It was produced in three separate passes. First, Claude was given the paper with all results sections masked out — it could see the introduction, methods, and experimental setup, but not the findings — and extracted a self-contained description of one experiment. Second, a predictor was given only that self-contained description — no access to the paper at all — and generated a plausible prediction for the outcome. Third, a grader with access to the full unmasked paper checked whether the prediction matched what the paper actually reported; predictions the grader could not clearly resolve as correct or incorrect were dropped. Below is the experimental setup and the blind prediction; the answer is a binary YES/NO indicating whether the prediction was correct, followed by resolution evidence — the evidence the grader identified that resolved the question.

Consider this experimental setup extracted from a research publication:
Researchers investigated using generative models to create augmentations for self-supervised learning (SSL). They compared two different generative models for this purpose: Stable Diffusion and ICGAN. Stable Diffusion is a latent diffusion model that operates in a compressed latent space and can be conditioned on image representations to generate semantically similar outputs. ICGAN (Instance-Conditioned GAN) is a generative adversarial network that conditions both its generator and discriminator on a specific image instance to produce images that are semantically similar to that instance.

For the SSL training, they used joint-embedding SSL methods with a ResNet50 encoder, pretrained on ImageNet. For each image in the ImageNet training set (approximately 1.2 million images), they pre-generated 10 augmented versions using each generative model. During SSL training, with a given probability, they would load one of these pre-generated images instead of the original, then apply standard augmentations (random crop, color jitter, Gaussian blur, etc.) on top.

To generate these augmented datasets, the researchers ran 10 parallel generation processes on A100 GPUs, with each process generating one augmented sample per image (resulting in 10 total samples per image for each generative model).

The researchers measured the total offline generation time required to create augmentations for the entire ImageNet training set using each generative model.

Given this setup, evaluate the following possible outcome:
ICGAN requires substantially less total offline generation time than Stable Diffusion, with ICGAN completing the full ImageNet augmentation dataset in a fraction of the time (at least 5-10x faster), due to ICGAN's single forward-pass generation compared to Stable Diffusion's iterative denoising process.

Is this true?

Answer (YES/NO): NO